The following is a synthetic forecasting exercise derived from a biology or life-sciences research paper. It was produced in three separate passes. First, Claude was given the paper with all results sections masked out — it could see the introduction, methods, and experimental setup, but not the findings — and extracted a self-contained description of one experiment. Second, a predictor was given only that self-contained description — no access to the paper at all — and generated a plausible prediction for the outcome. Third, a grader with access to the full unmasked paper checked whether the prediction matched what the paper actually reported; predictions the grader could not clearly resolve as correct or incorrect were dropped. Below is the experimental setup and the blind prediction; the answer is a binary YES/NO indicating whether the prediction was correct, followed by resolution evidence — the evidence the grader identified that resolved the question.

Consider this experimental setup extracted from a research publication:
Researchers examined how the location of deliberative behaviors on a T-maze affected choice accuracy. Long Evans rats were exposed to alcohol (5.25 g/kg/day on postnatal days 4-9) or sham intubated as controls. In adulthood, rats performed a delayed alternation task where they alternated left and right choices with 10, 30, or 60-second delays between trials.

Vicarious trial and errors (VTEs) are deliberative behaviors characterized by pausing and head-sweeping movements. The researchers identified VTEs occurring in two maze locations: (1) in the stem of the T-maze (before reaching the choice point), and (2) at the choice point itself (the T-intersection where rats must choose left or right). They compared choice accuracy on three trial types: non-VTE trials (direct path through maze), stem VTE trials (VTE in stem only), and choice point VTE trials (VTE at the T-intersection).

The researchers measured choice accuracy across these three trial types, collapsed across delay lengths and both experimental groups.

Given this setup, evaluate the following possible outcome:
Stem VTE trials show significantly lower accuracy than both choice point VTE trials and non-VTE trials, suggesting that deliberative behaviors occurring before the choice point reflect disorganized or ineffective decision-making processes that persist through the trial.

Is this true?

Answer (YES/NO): NO